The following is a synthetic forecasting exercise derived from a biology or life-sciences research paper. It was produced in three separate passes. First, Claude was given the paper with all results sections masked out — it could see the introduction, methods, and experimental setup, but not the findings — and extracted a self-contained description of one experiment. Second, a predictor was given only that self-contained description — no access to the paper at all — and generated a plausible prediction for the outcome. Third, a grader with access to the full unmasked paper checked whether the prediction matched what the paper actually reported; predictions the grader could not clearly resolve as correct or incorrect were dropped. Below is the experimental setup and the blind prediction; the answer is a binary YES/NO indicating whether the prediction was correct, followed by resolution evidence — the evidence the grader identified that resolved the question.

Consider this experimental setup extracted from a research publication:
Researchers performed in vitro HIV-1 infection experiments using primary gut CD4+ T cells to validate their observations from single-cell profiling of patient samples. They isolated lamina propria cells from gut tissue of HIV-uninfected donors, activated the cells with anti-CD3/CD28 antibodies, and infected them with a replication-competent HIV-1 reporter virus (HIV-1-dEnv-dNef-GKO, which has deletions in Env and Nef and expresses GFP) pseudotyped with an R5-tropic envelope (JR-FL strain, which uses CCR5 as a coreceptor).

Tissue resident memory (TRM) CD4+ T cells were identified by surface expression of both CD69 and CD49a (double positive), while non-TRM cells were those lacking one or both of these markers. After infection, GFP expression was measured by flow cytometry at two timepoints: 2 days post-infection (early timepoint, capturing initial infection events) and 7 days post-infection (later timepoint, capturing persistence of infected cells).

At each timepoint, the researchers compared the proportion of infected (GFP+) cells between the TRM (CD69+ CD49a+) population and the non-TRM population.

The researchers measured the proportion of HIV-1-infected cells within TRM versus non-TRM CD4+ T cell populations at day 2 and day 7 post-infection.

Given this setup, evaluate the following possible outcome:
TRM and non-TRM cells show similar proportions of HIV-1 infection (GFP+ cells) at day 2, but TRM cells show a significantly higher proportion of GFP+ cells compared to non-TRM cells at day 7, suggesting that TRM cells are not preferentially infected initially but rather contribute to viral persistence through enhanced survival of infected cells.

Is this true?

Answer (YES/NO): NO